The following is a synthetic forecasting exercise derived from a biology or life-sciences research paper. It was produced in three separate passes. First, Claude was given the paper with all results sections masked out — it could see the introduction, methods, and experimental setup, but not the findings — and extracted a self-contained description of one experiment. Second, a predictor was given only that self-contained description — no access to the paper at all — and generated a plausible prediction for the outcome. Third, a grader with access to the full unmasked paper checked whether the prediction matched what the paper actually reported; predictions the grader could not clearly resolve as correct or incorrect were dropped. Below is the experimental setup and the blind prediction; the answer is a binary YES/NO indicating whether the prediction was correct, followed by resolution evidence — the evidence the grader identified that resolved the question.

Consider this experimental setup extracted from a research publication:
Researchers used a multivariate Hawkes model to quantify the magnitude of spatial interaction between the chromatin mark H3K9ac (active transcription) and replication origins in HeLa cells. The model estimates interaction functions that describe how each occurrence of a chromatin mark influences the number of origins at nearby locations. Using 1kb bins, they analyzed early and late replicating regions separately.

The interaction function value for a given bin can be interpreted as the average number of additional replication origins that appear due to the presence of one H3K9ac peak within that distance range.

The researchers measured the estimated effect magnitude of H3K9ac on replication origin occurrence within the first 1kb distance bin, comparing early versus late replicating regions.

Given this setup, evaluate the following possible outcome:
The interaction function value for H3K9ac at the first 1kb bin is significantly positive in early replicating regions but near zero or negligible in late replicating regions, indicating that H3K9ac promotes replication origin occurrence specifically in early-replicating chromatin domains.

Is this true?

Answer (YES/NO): NO